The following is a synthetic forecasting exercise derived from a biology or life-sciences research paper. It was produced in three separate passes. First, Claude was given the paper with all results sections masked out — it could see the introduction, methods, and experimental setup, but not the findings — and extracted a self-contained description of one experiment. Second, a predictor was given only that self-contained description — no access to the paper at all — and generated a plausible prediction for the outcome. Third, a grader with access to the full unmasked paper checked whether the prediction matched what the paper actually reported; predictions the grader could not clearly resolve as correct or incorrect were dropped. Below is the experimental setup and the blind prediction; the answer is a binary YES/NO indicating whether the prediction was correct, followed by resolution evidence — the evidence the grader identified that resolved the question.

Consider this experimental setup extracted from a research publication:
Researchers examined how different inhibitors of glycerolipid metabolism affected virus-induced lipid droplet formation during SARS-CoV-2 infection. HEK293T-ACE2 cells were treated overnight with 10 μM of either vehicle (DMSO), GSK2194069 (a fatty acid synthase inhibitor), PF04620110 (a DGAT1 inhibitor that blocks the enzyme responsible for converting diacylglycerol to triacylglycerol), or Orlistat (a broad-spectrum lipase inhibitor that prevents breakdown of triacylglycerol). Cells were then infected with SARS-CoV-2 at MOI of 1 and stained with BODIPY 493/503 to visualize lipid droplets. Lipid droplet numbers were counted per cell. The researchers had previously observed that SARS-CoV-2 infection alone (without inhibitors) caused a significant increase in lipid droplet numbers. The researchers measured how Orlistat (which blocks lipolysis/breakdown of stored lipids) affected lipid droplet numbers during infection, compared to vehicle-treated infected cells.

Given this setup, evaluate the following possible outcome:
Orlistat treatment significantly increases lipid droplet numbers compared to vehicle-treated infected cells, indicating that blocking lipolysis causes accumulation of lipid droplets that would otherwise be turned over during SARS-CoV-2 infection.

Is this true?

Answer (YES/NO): YES